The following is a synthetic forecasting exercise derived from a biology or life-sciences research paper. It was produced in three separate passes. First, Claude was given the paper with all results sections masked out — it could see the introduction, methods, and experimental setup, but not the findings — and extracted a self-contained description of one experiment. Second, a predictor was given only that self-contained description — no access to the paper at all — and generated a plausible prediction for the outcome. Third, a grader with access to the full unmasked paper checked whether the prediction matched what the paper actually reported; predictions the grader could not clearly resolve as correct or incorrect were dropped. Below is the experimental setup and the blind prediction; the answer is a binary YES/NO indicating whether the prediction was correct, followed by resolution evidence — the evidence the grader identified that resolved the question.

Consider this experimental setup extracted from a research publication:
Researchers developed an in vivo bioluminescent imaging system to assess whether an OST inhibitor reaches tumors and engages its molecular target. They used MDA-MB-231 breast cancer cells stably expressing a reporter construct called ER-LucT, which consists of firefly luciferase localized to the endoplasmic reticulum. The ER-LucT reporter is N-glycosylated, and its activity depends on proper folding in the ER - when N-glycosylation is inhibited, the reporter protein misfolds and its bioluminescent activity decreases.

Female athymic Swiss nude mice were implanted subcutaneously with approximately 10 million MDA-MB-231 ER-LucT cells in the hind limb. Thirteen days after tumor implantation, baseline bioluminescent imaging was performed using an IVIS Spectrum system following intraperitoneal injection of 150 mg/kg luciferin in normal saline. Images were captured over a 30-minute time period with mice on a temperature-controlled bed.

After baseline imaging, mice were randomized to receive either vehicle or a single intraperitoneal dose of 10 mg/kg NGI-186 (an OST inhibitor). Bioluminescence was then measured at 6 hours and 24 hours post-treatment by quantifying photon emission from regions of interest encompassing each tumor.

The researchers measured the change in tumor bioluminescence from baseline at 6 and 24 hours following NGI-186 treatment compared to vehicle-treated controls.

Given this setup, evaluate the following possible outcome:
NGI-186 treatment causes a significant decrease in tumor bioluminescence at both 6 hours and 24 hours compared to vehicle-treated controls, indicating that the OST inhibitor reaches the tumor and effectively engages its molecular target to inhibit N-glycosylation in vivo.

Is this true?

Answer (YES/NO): NO